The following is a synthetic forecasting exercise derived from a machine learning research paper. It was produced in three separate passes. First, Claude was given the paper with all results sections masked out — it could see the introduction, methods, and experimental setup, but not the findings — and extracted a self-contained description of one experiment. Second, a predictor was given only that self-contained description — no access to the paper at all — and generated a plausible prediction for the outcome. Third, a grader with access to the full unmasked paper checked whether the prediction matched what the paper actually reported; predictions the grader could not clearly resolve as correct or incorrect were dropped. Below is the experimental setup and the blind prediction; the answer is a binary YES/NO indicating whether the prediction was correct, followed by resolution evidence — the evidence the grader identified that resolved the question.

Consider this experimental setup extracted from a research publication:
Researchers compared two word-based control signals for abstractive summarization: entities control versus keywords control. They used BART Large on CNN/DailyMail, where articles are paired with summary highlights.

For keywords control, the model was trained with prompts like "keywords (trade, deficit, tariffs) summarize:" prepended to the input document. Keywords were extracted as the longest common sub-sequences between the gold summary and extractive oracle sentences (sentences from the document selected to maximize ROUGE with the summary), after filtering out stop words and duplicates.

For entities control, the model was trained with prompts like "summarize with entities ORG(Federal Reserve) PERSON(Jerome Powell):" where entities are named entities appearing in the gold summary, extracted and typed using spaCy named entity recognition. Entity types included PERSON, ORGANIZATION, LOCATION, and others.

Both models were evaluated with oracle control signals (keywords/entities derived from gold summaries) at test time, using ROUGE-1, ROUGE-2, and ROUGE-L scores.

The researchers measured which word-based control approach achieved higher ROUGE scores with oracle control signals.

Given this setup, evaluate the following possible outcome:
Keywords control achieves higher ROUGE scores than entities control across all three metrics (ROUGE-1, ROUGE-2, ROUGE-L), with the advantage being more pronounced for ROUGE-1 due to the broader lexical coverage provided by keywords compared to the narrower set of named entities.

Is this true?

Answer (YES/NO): YES